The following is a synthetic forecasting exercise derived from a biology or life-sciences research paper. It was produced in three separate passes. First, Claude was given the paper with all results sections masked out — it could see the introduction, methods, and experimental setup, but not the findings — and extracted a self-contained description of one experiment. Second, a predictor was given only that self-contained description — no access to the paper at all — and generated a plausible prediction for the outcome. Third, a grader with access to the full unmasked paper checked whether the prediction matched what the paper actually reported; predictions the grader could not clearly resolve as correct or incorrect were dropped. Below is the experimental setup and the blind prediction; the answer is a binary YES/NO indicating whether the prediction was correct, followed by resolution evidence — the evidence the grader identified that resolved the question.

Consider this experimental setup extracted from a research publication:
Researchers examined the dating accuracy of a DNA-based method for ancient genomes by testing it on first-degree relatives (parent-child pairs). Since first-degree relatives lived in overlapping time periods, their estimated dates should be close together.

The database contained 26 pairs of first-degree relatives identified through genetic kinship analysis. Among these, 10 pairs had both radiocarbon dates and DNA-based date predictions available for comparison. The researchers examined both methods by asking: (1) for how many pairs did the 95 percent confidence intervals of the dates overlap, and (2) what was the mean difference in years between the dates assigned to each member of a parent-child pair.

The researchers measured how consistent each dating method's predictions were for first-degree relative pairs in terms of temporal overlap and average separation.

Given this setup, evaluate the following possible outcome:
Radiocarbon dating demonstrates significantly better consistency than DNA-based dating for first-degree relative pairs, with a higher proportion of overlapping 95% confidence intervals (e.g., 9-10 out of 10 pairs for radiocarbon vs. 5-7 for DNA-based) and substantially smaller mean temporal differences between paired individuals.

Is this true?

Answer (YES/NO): NO